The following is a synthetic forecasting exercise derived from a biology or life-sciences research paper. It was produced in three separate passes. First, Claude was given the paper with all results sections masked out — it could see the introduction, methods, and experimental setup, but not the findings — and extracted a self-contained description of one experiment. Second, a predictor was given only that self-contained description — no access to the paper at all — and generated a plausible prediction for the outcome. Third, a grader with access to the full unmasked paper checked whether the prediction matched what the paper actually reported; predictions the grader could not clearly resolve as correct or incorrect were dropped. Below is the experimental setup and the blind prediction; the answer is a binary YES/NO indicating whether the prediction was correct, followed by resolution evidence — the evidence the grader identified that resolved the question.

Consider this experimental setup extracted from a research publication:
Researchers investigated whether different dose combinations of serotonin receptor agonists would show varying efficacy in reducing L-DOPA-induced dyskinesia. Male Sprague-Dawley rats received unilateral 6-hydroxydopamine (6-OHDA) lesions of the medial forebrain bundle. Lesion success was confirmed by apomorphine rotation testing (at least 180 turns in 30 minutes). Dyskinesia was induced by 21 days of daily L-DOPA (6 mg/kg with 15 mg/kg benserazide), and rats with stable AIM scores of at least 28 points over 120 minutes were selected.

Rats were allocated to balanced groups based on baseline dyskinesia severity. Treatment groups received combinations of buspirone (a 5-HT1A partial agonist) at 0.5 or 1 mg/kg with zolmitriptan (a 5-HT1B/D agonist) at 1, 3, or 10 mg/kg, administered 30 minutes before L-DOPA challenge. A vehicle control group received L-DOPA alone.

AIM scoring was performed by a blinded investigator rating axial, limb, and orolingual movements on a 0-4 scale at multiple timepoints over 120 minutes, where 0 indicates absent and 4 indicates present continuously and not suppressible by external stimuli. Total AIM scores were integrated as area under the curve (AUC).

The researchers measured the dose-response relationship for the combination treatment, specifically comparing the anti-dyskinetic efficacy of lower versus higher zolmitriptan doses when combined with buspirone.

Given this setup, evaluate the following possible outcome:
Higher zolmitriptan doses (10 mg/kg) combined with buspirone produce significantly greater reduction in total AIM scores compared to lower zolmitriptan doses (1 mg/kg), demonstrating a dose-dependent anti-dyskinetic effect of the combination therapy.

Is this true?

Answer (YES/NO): NO